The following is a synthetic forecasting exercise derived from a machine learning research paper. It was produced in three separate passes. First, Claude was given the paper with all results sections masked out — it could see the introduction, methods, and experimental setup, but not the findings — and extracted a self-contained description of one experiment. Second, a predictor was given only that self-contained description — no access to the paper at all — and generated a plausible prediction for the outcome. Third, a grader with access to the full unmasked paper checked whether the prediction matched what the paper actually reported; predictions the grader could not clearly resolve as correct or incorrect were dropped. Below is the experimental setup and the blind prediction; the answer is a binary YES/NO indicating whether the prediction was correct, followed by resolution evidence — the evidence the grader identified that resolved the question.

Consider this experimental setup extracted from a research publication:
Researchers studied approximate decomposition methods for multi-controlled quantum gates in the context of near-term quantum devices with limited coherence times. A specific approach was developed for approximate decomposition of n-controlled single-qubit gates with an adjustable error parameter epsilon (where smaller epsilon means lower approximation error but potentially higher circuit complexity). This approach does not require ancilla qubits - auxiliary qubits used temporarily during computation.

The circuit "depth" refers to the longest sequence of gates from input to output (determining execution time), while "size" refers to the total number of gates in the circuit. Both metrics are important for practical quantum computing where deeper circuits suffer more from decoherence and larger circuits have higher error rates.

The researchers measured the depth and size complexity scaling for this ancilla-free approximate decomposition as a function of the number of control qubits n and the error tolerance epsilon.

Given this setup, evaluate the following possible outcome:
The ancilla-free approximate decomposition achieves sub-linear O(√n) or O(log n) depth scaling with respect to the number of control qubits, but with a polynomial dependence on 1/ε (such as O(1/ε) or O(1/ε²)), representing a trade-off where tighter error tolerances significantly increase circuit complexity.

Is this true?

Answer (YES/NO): NO